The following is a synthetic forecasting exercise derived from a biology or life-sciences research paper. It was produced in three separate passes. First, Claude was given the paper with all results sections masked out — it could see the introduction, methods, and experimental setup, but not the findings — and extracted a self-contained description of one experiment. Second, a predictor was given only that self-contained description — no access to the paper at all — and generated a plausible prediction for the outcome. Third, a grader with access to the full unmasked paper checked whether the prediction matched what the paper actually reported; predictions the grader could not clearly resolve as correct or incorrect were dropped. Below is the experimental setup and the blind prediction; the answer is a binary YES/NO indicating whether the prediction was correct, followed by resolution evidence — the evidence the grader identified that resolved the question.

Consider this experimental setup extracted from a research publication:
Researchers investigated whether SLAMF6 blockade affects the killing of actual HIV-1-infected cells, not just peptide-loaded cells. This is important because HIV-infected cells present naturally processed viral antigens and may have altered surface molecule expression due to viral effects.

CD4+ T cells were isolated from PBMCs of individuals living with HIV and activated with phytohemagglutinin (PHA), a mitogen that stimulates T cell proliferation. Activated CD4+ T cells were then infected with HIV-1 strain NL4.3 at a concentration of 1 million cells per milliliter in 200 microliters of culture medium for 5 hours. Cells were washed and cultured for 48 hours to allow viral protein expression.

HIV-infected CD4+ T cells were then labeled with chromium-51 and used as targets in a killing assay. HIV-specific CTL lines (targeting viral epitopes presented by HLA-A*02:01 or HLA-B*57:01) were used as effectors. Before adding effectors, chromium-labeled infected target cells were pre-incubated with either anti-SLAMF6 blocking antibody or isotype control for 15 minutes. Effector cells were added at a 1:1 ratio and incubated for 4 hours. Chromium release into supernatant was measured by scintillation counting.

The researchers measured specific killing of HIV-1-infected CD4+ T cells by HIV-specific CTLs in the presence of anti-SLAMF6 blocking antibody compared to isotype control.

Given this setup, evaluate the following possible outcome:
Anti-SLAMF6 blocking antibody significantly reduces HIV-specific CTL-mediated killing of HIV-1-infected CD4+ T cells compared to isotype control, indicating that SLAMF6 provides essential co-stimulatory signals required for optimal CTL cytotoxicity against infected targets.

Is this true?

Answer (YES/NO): YES